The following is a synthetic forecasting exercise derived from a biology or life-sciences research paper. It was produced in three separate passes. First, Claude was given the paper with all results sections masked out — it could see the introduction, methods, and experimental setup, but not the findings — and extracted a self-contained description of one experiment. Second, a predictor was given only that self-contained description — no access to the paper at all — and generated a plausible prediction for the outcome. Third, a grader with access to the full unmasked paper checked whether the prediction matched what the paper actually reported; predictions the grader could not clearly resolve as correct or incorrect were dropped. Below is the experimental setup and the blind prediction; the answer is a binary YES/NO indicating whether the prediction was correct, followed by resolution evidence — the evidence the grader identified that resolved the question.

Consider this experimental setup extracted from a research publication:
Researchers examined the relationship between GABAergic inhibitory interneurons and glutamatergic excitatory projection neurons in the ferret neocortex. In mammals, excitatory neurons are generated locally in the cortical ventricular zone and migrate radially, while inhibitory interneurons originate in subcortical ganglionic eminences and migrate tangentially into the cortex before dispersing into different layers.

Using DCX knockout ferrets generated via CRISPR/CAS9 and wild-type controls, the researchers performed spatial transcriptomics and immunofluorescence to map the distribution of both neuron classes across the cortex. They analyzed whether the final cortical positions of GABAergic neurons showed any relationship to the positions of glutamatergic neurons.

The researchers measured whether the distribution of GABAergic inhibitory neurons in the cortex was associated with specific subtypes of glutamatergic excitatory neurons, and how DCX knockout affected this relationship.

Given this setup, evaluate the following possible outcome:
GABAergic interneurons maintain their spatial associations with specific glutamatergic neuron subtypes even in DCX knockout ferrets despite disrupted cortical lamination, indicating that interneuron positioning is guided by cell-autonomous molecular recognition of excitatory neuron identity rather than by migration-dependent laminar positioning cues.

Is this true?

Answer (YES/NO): YES